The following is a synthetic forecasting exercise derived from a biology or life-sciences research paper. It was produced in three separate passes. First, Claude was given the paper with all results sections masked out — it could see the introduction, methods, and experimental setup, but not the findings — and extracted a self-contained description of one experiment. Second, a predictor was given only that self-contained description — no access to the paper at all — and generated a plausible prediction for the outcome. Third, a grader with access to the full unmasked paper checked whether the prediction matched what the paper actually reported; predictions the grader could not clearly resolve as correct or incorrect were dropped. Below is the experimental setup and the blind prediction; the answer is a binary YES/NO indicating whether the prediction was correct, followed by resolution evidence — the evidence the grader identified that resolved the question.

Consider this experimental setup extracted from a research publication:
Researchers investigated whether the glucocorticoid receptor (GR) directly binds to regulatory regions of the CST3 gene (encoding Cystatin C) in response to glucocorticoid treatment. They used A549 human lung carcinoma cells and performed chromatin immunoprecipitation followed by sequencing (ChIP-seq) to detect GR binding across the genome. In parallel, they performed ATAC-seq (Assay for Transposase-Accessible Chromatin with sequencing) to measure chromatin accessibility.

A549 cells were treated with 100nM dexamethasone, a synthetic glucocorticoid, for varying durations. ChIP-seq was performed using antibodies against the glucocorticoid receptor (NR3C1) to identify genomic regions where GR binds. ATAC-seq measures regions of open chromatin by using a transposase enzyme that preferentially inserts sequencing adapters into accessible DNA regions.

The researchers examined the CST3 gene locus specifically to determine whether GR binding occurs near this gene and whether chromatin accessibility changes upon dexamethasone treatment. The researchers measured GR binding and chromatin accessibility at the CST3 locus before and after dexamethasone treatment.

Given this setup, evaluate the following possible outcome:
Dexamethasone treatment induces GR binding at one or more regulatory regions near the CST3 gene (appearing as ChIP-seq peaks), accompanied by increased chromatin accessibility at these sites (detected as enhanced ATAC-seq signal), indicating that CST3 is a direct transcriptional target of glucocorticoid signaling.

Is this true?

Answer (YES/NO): NO